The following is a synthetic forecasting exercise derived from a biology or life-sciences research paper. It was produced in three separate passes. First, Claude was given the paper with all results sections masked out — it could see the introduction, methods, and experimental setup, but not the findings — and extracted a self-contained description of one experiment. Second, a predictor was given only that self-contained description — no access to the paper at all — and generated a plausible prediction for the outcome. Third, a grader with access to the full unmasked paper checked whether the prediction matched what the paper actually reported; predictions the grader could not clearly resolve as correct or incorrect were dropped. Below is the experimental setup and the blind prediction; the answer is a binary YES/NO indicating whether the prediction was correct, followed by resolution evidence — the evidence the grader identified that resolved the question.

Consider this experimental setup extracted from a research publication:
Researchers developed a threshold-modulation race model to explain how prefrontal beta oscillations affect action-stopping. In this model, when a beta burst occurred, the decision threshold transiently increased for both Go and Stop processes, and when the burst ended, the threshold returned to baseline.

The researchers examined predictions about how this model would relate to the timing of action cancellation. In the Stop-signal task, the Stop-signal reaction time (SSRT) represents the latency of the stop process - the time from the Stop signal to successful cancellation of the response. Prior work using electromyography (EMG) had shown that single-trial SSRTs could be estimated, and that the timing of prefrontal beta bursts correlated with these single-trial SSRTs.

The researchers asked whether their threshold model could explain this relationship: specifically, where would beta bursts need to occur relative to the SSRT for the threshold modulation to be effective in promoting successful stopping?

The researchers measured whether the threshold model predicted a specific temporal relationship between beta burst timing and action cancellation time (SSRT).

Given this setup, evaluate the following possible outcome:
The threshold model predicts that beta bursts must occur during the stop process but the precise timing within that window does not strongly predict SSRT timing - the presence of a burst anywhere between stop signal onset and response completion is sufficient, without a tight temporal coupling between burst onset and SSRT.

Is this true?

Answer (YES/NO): NO